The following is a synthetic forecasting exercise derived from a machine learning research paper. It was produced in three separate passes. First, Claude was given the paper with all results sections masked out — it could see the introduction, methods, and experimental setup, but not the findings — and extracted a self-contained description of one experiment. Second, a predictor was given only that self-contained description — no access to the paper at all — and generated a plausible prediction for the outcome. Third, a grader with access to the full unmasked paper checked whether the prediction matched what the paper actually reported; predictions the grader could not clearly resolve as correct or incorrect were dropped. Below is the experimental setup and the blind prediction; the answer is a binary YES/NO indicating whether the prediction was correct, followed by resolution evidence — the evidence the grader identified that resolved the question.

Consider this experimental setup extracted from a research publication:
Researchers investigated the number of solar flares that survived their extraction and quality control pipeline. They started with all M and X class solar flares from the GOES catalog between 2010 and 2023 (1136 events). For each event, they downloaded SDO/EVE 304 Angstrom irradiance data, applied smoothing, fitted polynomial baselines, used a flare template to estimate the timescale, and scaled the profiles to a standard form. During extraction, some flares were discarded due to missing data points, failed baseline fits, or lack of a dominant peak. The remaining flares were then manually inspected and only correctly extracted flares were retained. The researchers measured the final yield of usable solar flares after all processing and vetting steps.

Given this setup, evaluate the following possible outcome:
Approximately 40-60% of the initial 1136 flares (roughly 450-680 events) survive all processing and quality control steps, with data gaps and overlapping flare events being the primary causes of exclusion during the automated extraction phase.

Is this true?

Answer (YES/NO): YES